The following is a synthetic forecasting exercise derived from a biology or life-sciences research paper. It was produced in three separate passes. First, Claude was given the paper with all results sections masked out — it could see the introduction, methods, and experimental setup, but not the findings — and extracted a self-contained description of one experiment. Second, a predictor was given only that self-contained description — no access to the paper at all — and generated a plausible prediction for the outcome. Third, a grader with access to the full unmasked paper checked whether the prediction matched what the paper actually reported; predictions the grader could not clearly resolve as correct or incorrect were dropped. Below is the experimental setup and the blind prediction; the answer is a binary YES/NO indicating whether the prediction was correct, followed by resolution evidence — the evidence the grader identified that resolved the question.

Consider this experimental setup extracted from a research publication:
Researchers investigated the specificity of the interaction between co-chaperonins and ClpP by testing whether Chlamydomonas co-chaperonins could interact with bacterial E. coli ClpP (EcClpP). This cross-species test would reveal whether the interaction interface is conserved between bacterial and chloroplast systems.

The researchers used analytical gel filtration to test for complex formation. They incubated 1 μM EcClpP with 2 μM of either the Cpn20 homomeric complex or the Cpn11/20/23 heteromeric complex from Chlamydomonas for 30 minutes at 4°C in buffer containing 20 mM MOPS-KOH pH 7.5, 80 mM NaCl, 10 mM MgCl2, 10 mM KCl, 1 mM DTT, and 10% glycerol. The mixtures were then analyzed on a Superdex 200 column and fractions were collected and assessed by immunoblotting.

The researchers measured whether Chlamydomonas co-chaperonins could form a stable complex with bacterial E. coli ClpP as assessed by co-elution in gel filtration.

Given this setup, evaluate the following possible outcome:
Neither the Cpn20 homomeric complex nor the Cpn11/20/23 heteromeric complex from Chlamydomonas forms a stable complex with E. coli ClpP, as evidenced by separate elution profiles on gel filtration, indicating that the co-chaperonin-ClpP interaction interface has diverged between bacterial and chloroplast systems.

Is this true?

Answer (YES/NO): YES